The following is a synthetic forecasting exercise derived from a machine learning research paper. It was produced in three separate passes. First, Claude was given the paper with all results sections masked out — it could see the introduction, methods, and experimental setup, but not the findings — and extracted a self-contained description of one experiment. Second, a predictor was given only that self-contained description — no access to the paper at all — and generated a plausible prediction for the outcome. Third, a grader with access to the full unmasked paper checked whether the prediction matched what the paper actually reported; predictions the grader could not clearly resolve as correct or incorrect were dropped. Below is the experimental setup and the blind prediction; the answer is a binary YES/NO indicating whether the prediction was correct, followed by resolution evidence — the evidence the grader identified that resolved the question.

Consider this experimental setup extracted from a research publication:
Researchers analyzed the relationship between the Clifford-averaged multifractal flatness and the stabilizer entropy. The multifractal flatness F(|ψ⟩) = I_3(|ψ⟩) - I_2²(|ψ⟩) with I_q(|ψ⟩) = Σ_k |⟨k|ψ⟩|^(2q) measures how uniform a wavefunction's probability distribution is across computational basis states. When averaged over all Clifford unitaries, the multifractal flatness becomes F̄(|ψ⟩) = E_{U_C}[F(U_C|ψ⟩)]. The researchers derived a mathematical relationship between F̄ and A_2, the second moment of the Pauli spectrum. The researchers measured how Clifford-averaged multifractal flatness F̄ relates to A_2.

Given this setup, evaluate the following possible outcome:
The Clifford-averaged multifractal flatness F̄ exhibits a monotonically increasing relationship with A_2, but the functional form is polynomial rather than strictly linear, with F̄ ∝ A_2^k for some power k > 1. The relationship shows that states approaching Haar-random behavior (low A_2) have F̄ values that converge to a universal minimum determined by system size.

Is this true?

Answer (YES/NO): NO